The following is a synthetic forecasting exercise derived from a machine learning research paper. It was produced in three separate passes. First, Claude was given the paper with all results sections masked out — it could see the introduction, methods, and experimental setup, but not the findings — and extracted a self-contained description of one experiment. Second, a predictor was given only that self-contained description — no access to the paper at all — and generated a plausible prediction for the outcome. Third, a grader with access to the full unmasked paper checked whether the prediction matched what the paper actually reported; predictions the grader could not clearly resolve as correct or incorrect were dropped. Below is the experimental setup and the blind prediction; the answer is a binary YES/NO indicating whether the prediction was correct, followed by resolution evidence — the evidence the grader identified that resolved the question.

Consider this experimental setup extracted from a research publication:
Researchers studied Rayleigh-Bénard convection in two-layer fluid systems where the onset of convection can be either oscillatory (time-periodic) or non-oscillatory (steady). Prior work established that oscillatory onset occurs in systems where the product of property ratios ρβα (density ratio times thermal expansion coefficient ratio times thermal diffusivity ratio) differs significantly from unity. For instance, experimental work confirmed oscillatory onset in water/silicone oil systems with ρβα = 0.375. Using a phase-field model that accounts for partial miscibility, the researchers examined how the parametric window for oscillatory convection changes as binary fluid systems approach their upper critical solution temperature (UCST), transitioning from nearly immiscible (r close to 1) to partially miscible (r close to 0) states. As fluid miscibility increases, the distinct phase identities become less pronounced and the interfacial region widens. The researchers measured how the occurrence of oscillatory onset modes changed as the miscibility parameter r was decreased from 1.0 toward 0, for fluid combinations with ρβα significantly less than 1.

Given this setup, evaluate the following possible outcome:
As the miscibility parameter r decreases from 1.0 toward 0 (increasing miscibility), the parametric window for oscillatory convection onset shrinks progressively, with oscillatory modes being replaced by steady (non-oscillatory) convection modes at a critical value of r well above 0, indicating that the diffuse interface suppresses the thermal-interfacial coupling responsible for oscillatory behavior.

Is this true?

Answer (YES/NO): NO